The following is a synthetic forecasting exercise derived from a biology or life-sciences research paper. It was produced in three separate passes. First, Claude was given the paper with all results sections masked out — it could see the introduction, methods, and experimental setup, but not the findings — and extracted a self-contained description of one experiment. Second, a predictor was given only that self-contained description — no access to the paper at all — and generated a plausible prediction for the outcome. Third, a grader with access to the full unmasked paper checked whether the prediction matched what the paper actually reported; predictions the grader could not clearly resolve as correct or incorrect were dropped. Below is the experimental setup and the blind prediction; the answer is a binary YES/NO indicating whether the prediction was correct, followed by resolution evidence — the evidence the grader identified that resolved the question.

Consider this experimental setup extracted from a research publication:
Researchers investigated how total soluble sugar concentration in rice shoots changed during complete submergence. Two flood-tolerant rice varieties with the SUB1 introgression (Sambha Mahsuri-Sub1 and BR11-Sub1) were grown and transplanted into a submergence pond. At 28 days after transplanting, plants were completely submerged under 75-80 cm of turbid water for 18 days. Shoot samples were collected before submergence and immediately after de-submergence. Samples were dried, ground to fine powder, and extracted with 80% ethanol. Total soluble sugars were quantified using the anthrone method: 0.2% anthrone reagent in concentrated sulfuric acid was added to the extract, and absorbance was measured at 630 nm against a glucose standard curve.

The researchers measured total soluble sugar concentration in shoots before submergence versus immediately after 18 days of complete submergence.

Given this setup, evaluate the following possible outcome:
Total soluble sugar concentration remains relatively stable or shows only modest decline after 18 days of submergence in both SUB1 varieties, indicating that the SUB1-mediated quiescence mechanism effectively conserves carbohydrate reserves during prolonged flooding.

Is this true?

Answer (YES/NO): NO